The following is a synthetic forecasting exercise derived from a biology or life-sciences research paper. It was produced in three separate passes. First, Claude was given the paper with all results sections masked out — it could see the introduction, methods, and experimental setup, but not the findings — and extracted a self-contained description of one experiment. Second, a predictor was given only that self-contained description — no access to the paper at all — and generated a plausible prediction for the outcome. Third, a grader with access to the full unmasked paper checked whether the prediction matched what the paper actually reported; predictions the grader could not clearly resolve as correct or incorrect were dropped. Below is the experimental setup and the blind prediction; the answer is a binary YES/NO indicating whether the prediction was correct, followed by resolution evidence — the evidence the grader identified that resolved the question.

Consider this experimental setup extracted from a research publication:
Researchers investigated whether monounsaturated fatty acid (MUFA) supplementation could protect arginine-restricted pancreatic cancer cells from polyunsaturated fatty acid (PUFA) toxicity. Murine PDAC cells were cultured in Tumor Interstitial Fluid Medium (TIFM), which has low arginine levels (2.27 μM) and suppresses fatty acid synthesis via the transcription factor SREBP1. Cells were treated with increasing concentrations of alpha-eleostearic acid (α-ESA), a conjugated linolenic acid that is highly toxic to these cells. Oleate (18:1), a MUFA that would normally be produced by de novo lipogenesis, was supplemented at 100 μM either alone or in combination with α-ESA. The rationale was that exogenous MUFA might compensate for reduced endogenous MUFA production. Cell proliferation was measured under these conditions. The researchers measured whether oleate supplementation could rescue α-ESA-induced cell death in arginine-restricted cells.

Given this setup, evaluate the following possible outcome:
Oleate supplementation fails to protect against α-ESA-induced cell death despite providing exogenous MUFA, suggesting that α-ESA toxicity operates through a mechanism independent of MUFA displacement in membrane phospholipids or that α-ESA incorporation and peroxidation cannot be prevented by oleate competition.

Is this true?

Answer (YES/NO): NO